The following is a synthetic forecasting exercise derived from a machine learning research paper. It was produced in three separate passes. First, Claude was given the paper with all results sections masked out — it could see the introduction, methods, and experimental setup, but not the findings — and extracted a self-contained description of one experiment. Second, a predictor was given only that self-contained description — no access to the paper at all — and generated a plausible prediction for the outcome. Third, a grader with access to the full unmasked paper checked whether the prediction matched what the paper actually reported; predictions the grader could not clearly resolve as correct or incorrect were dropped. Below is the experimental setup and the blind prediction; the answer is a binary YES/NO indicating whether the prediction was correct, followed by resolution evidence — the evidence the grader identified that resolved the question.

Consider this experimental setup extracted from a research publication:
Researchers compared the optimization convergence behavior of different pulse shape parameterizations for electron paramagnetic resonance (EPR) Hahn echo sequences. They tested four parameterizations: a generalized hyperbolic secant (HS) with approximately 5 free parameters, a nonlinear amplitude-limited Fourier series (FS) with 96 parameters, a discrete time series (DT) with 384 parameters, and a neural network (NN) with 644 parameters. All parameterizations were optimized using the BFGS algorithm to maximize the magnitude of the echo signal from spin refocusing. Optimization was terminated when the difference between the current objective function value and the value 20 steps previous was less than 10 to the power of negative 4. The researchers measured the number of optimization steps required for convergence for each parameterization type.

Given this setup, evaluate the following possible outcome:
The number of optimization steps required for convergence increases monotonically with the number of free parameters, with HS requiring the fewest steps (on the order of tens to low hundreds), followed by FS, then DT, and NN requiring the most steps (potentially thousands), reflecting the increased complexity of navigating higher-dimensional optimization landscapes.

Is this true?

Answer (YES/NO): NO